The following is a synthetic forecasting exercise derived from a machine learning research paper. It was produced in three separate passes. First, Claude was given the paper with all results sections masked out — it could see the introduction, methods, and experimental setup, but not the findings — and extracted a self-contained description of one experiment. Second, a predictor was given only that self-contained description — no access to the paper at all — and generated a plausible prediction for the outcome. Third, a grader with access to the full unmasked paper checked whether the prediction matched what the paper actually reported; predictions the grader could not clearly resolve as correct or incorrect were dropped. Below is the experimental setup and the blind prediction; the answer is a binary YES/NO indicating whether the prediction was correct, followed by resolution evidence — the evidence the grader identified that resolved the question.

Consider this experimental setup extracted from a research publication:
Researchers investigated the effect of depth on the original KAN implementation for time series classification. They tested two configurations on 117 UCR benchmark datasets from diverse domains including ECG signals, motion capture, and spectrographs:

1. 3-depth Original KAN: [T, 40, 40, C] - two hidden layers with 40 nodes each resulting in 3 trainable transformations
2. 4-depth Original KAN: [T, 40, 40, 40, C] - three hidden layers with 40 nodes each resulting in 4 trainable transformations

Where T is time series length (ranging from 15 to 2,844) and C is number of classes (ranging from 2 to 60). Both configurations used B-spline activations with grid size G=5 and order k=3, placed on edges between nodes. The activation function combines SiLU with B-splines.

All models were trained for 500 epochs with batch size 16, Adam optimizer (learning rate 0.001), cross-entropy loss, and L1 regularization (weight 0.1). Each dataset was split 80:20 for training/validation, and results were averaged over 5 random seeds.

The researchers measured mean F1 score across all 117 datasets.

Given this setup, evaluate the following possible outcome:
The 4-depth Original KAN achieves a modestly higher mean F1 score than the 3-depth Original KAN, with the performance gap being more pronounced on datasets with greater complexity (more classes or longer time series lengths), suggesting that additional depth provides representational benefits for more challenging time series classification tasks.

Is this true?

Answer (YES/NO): NO